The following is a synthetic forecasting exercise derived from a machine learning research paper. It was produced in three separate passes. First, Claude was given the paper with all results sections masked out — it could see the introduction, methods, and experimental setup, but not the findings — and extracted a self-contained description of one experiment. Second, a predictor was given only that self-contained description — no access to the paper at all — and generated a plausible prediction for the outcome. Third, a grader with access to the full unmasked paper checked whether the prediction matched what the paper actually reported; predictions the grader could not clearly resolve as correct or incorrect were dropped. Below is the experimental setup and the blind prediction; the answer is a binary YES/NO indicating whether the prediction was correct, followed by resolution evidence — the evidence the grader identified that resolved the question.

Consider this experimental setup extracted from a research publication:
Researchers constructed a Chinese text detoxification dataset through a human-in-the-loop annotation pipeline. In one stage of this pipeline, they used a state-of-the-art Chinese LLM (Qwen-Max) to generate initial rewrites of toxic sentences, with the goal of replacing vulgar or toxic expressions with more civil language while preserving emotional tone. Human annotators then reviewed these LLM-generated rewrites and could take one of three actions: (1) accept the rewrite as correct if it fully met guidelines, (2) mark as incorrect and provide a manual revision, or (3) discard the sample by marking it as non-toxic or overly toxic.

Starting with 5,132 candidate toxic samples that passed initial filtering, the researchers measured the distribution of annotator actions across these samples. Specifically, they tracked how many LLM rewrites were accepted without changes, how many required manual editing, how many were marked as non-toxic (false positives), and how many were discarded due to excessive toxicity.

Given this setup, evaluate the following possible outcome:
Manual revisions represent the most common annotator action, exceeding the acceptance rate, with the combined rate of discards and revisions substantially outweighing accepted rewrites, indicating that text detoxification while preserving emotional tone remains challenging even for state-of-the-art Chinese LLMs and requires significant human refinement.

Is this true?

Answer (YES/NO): NO